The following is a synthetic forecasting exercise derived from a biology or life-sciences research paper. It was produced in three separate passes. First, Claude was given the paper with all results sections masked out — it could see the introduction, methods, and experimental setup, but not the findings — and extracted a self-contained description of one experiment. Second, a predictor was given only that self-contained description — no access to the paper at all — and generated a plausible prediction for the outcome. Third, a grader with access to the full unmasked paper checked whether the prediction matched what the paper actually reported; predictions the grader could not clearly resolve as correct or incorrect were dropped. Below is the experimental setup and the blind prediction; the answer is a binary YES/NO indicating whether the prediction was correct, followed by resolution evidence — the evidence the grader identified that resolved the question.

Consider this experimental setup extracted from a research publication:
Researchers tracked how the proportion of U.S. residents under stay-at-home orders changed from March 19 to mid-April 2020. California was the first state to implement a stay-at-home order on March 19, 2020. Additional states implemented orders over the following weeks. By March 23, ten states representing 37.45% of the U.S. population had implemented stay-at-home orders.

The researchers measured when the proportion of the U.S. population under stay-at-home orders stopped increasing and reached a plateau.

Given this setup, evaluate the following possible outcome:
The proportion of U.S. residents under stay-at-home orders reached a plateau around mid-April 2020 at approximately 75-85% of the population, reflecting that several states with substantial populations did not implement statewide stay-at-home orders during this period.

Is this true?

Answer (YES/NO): NO